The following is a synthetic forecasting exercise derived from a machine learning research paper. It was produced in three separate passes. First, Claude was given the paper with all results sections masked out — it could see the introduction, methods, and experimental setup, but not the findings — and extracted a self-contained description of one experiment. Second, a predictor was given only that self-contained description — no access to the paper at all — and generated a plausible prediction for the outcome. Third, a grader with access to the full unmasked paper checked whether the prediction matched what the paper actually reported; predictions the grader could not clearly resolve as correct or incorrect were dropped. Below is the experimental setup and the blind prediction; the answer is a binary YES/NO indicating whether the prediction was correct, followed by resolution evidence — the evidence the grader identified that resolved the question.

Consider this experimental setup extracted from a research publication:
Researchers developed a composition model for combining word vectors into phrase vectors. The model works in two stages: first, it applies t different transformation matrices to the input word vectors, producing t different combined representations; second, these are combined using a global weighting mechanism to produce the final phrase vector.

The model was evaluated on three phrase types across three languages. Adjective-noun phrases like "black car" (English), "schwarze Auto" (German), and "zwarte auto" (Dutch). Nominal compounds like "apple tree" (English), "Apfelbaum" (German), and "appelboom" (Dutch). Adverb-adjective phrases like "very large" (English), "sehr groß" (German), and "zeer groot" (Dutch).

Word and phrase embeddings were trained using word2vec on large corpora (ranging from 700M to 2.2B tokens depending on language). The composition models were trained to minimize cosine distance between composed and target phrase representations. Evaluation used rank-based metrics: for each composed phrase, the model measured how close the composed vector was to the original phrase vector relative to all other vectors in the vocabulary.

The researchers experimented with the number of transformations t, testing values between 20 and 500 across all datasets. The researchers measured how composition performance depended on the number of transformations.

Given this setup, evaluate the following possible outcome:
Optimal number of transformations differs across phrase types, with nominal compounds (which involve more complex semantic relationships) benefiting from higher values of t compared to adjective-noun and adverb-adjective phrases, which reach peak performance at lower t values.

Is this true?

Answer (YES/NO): NO